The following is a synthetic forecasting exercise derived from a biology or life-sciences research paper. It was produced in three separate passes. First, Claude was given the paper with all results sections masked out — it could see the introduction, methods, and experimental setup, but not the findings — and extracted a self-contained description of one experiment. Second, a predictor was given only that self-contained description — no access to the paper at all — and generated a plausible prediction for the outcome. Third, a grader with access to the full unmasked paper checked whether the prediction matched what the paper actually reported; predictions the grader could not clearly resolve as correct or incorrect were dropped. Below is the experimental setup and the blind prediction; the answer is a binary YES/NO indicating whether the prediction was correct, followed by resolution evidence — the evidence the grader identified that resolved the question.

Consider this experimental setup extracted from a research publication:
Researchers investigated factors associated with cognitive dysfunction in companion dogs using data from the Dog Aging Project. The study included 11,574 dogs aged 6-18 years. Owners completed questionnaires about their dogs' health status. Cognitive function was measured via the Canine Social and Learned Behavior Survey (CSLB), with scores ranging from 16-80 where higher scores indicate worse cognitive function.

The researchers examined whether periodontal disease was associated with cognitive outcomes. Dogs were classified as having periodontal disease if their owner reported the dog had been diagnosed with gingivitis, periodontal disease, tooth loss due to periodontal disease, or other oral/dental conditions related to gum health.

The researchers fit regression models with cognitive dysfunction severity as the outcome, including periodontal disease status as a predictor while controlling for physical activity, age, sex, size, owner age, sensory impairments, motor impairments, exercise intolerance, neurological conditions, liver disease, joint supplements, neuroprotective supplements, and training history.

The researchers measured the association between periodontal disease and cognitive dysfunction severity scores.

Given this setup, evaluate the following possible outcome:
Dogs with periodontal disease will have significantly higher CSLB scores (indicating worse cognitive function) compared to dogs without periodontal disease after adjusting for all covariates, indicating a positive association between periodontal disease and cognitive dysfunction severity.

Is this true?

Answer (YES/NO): YES